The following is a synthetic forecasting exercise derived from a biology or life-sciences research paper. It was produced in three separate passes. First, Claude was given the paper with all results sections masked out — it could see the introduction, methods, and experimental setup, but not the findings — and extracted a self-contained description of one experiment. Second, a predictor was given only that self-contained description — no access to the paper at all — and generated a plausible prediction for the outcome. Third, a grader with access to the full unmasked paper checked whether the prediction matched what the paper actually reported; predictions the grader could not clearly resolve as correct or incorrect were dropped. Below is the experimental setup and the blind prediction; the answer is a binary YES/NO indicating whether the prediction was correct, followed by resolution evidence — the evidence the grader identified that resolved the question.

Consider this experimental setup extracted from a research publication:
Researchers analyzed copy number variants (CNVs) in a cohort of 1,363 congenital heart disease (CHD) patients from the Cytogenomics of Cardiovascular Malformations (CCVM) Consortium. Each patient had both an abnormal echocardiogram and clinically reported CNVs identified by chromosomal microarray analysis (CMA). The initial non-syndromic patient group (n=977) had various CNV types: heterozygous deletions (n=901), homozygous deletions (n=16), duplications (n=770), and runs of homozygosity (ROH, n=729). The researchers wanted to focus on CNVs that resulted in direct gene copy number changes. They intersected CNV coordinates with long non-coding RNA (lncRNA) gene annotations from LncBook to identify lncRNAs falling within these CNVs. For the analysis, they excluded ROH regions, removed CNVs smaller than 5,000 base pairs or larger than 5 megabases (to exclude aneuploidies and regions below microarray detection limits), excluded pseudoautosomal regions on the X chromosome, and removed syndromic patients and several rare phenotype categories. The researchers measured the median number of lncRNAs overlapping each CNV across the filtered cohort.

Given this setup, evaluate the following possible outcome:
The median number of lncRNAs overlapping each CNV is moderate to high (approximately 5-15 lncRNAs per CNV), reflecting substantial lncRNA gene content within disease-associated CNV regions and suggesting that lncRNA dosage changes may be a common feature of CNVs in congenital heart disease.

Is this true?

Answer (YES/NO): YES